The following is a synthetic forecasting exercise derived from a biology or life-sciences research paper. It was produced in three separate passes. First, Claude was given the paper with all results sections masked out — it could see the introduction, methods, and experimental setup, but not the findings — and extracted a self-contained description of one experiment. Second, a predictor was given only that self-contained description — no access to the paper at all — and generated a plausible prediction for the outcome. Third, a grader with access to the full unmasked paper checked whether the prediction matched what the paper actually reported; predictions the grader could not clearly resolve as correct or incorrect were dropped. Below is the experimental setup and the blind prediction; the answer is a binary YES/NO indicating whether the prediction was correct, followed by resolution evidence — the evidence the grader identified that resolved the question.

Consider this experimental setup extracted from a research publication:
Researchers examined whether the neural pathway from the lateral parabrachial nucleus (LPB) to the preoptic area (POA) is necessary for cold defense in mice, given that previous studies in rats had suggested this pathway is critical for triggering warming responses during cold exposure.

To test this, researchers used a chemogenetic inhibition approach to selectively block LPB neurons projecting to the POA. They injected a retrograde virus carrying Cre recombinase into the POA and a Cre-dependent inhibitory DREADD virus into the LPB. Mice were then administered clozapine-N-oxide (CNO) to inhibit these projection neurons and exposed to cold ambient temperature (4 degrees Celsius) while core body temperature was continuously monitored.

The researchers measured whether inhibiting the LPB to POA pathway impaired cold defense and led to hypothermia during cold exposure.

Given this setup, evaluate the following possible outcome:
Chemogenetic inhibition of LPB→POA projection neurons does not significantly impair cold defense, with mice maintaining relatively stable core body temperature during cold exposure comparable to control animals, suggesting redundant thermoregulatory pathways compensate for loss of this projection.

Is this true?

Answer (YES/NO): NO